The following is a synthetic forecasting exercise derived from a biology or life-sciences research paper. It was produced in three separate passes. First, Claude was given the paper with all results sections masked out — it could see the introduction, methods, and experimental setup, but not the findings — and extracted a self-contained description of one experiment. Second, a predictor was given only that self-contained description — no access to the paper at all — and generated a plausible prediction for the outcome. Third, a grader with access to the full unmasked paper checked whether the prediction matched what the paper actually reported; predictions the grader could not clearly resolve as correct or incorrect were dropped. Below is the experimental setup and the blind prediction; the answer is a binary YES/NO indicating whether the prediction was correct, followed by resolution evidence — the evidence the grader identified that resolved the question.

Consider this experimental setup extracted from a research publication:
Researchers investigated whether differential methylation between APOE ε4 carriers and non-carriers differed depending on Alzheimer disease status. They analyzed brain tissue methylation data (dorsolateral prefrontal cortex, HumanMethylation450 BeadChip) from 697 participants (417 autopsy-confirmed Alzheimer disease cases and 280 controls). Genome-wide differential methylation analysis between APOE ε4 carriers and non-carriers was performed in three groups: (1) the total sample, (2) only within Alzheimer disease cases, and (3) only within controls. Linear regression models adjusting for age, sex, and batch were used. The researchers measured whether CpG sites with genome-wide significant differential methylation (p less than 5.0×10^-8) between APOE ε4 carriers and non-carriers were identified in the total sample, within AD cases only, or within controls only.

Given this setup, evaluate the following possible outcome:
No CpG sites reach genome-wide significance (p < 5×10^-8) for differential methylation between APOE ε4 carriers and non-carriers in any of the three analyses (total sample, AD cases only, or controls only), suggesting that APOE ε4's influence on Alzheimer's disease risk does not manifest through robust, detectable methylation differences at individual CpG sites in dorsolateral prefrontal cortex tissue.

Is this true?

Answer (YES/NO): NO